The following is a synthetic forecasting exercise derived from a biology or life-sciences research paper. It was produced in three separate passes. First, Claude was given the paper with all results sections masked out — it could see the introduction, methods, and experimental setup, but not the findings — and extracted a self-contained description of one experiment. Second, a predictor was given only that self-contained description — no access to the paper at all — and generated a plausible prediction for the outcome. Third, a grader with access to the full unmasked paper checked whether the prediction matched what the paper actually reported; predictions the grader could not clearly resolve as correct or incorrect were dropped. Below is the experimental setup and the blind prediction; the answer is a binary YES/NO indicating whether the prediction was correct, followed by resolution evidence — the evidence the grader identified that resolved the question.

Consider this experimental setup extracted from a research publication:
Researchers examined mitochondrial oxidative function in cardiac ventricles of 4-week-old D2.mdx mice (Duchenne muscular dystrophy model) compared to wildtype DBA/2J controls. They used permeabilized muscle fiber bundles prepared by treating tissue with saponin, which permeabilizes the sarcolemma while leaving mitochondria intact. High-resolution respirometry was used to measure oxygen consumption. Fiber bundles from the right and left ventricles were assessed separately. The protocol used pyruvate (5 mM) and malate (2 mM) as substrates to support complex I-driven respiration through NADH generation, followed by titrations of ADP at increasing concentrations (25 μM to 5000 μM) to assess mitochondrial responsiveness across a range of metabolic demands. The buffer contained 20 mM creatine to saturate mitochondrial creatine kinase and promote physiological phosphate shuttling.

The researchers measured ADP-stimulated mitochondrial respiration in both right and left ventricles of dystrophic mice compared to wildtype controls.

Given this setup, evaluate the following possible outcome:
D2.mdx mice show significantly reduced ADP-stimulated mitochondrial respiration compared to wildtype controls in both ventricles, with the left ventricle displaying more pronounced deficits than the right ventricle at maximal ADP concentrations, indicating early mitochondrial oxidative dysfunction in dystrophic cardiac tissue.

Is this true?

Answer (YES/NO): NO